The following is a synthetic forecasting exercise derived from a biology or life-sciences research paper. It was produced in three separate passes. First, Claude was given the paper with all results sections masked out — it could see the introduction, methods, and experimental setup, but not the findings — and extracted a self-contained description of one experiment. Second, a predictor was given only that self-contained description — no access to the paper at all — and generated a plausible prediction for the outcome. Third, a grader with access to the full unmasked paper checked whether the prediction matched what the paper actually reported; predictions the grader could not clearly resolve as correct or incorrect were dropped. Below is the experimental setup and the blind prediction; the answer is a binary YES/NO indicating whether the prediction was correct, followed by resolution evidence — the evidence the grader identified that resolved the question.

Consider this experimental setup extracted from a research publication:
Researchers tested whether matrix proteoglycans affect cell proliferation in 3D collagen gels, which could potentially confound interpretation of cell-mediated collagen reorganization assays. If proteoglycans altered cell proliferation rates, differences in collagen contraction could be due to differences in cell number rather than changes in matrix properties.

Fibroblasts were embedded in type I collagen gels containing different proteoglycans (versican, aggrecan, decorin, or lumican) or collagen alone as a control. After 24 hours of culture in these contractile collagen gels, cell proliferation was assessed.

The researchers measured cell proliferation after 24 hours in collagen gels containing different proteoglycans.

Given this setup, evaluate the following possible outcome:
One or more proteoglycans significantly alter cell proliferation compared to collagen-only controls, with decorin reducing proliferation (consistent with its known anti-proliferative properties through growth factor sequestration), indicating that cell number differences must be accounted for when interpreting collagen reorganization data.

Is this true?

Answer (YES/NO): NO